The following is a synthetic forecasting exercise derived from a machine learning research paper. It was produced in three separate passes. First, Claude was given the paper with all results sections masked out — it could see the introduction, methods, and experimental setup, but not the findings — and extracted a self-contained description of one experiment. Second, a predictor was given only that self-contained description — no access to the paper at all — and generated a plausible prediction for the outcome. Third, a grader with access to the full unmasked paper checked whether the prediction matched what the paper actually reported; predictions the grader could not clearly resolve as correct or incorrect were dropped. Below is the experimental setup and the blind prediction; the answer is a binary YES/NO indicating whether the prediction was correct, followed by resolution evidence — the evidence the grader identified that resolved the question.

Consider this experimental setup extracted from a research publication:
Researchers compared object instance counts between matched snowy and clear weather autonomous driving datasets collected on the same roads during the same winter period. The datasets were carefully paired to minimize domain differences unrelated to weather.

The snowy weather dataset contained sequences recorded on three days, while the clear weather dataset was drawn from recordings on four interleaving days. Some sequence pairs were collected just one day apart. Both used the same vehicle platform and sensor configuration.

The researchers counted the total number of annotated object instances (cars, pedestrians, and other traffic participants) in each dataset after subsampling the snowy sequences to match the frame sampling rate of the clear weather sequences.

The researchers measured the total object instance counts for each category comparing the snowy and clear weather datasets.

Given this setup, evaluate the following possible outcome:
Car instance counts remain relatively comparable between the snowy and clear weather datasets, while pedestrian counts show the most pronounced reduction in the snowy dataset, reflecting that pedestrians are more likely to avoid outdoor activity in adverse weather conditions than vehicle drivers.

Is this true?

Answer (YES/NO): NO